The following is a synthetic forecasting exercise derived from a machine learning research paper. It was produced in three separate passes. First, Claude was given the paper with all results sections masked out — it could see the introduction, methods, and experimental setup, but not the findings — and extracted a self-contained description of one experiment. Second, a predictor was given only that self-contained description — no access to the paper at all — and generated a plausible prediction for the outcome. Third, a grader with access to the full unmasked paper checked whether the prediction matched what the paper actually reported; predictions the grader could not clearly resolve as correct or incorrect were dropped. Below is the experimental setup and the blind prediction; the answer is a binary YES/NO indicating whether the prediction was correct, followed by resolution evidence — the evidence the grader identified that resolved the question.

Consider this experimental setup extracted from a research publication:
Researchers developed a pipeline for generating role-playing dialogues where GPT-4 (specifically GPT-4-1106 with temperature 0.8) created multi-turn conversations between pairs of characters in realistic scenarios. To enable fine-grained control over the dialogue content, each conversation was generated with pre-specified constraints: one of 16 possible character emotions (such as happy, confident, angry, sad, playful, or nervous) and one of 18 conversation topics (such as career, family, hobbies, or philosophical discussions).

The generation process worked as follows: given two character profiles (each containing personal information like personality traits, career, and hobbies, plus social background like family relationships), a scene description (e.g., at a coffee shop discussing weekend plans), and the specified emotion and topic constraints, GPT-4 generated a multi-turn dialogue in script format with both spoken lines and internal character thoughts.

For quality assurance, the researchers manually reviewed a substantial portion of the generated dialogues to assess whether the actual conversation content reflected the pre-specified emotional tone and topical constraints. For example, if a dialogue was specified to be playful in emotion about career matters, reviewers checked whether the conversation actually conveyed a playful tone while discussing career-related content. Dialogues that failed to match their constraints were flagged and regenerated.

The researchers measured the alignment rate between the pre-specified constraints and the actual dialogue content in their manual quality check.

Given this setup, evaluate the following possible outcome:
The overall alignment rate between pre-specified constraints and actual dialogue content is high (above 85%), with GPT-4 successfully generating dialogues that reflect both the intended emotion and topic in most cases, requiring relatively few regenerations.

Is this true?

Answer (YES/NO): YES